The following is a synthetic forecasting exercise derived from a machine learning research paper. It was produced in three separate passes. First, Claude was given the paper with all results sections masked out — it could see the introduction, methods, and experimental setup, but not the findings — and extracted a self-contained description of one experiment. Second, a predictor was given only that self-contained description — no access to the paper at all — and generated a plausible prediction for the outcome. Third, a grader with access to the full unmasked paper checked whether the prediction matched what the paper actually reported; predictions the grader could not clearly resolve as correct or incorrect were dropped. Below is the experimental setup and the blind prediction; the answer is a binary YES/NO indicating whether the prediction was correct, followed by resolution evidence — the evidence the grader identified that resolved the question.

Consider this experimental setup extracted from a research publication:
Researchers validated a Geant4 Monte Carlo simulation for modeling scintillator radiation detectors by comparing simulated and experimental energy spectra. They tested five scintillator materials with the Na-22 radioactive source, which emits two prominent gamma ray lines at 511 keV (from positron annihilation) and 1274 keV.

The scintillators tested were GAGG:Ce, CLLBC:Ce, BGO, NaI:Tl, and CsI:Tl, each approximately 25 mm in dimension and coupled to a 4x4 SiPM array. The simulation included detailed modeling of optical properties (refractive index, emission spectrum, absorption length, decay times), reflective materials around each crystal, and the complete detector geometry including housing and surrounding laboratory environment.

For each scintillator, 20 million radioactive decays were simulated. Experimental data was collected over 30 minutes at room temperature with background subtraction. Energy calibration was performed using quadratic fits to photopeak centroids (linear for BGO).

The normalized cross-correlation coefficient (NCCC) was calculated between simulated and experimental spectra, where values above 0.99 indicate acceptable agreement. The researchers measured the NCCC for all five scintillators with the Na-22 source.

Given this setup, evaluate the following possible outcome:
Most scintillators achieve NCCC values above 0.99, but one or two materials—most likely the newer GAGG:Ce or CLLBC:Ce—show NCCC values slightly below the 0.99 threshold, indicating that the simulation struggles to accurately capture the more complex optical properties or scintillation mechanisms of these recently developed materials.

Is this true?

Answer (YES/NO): NO